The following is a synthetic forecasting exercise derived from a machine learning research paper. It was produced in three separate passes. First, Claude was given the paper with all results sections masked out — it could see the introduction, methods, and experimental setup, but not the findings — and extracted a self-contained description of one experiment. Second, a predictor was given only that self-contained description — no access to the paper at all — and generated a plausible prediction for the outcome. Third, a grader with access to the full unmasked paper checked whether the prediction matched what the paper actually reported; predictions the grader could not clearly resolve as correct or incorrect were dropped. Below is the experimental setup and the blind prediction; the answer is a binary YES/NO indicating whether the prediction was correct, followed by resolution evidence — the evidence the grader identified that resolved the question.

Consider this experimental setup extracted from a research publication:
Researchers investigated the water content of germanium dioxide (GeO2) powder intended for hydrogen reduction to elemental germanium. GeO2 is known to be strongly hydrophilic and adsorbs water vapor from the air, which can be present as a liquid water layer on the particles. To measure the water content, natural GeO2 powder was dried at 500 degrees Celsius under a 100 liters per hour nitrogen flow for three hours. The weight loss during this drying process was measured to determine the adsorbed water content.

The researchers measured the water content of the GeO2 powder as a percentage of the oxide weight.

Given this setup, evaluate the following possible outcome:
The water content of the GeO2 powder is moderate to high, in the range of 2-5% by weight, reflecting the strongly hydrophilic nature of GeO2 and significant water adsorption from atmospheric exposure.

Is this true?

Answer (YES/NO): YES